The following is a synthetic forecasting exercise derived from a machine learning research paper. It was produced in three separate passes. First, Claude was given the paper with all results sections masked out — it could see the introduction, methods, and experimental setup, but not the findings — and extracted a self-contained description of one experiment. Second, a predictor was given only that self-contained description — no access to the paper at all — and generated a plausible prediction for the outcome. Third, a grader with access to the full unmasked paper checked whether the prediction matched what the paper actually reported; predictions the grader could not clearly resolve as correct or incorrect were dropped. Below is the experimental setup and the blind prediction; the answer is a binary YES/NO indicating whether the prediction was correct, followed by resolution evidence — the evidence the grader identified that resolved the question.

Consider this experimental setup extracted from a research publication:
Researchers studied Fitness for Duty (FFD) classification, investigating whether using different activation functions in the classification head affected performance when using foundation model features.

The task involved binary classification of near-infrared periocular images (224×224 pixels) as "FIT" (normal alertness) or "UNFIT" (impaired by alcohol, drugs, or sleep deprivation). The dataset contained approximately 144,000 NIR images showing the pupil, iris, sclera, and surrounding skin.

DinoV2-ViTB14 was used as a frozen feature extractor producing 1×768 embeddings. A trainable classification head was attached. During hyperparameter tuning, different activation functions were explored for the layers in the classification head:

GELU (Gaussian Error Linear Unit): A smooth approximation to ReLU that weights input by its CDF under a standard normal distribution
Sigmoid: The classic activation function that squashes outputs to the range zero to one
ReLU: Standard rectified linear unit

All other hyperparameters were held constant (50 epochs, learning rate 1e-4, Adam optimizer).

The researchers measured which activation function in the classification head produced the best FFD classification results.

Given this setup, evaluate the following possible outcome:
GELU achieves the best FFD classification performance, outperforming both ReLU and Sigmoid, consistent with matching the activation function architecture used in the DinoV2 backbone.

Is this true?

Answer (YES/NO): YES